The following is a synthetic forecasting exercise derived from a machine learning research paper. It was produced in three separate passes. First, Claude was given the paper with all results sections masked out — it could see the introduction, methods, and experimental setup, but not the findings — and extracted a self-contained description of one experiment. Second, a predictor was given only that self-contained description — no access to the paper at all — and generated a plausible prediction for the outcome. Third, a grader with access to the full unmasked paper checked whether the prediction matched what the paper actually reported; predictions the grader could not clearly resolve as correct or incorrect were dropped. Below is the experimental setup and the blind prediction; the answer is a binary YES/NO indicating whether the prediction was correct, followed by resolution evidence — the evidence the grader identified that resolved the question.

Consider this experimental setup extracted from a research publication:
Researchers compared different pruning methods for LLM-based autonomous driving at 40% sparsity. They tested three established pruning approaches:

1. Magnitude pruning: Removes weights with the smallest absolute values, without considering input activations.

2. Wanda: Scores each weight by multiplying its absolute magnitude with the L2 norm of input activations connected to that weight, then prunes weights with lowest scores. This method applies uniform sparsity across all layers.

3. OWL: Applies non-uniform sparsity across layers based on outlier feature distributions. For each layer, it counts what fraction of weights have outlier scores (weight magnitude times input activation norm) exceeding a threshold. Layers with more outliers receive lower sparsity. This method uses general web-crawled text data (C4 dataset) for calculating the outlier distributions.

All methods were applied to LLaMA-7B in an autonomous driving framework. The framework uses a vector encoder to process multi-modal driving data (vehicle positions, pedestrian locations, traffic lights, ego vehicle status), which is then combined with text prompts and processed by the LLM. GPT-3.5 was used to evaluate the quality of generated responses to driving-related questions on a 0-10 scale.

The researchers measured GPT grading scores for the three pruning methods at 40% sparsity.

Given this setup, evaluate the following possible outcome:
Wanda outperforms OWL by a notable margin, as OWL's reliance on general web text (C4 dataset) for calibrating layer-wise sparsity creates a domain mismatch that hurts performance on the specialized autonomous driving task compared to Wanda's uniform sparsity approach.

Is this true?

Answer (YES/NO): NO